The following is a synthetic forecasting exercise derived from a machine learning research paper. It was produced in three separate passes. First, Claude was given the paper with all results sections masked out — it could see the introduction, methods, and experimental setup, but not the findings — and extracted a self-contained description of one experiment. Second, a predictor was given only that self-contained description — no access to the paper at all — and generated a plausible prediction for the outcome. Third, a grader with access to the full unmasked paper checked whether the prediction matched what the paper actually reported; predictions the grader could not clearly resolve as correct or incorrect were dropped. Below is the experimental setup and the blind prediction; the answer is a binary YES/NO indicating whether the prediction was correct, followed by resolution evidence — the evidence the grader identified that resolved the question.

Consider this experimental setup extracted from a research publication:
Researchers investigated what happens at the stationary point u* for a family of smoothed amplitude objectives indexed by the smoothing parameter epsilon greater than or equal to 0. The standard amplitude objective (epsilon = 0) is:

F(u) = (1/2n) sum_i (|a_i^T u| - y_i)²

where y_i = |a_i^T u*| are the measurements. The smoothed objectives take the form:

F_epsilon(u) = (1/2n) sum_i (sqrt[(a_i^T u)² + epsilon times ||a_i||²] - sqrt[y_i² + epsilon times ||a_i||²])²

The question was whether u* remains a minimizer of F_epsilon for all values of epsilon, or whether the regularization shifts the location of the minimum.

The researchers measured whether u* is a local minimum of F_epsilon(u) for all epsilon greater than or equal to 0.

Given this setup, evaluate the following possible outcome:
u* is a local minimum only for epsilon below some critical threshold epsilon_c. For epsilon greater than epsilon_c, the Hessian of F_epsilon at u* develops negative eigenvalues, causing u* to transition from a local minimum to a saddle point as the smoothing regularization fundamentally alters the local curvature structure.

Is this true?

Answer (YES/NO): NO